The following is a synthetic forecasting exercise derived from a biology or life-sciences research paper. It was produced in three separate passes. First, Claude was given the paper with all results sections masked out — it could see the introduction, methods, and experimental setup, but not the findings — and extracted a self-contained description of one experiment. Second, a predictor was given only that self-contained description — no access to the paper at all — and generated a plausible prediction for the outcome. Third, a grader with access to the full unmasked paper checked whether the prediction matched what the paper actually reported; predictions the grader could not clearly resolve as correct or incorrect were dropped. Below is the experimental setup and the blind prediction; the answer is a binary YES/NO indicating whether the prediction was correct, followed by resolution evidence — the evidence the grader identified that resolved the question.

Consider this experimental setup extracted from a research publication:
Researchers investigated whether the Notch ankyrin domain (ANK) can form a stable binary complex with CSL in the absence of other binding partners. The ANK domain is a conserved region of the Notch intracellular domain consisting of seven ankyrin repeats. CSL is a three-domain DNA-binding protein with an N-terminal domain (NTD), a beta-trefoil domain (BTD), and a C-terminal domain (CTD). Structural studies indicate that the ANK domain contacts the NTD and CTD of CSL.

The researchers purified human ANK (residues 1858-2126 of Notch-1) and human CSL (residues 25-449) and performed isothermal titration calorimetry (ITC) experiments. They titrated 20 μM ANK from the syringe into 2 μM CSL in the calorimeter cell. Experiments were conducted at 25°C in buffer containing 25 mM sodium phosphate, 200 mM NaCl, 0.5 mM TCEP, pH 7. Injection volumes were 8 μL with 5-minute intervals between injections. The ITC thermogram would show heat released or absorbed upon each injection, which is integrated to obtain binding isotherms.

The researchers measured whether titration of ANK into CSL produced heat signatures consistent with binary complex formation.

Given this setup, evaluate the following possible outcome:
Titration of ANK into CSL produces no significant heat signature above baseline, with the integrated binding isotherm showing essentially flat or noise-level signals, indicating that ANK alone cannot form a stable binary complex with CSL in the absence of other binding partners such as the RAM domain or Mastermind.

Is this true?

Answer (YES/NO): YES